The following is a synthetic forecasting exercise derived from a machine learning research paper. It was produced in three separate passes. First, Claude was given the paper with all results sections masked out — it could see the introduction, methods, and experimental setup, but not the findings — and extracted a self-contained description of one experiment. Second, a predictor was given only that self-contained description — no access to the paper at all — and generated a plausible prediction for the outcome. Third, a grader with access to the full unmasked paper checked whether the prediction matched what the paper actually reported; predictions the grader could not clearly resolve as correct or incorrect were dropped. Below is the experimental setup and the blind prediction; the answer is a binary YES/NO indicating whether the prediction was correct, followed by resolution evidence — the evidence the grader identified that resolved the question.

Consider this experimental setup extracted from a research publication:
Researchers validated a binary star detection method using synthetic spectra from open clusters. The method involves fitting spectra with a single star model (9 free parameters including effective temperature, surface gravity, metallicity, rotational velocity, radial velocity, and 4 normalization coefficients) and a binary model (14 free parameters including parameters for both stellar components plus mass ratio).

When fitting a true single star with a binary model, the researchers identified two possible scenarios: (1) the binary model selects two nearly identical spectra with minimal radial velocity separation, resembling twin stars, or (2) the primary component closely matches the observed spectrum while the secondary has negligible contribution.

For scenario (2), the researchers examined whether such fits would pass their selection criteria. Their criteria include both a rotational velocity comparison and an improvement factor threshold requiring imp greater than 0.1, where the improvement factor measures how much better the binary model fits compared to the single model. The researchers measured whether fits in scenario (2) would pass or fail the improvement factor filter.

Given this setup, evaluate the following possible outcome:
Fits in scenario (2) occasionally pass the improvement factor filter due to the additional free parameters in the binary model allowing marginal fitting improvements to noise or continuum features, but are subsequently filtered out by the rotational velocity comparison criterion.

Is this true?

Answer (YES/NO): NO